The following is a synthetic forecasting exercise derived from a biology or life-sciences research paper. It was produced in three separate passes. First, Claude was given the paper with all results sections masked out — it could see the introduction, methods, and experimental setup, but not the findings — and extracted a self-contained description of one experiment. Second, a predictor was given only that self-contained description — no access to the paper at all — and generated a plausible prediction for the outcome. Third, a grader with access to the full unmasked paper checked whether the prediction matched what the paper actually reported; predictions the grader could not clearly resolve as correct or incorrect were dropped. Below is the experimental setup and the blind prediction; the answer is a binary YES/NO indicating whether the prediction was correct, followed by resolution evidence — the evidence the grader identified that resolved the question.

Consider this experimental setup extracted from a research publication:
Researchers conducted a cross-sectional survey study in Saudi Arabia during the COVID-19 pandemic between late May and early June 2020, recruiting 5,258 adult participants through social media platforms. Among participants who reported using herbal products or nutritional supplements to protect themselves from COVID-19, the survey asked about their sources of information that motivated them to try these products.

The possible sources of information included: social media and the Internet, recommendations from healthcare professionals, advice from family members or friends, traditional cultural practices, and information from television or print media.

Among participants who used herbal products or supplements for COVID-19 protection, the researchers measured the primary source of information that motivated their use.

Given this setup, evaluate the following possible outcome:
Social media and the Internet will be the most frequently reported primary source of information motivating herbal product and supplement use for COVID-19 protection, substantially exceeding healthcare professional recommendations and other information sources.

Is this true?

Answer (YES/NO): YES